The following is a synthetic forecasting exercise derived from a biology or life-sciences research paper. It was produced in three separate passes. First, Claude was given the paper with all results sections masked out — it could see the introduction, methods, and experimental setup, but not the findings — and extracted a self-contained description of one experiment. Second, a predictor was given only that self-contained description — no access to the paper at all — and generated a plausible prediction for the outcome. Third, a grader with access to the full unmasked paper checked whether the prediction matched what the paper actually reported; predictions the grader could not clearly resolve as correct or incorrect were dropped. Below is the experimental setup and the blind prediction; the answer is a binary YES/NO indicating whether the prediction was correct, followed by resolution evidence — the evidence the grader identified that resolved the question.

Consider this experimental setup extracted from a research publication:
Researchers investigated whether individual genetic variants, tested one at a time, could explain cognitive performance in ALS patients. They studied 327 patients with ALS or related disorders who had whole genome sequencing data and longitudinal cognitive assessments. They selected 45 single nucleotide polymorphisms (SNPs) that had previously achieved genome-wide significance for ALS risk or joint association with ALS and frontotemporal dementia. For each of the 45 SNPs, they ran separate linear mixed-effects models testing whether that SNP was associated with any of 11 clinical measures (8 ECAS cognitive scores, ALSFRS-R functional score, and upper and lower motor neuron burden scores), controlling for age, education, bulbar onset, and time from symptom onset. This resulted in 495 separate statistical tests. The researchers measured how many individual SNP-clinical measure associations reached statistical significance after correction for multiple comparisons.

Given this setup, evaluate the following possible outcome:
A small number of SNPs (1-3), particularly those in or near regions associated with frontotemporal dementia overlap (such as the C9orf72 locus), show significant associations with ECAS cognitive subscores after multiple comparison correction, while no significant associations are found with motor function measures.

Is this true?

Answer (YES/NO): NO